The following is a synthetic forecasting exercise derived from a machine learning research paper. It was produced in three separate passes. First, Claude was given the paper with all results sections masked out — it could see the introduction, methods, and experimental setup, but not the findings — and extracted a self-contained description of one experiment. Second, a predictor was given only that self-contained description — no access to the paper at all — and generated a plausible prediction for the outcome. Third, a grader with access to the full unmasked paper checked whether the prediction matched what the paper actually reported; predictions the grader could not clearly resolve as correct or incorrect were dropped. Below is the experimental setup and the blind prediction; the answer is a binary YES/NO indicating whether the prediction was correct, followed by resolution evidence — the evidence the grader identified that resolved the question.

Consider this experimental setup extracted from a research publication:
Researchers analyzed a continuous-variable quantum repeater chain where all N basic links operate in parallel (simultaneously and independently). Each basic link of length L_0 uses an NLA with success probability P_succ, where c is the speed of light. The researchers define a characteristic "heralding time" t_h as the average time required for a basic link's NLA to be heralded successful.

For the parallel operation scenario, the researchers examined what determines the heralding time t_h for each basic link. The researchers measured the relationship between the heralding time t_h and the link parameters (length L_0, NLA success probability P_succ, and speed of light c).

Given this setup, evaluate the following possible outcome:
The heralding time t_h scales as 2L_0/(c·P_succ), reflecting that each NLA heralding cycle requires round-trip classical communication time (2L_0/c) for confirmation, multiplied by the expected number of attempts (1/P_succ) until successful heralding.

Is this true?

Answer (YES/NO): YES